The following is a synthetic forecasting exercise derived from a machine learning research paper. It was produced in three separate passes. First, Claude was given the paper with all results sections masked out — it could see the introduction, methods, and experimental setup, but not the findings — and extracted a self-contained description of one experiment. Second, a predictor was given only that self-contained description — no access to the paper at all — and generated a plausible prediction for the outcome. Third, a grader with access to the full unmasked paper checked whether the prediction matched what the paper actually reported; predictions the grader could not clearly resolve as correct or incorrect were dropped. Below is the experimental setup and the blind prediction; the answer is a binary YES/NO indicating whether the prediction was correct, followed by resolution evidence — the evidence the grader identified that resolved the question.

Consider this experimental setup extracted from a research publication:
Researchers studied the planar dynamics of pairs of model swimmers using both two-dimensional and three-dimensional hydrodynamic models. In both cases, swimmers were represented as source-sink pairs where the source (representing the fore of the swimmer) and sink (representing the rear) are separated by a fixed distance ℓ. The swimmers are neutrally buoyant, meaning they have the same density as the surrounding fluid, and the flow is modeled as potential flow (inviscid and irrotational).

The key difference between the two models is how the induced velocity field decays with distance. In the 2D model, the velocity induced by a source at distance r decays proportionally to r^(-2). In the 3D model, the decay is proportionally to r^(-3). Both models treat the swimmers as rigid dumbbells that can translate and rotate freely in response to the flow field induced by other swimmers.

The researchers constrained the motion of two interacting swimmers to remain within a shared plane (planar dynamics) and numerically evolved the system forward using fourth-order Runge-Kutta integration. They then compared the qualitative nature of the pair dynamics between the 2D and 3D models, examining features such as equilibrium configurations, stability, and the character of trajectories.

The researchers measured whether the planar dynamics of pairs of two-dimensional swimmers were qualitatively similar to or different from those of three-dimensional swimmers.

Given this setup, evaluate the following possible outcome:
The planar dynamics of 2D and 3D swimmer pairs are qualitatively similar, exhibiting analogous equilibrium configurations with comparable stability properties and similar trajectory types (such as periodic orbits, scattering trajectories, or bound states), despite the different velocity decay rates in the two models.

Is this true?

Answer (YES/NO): YES